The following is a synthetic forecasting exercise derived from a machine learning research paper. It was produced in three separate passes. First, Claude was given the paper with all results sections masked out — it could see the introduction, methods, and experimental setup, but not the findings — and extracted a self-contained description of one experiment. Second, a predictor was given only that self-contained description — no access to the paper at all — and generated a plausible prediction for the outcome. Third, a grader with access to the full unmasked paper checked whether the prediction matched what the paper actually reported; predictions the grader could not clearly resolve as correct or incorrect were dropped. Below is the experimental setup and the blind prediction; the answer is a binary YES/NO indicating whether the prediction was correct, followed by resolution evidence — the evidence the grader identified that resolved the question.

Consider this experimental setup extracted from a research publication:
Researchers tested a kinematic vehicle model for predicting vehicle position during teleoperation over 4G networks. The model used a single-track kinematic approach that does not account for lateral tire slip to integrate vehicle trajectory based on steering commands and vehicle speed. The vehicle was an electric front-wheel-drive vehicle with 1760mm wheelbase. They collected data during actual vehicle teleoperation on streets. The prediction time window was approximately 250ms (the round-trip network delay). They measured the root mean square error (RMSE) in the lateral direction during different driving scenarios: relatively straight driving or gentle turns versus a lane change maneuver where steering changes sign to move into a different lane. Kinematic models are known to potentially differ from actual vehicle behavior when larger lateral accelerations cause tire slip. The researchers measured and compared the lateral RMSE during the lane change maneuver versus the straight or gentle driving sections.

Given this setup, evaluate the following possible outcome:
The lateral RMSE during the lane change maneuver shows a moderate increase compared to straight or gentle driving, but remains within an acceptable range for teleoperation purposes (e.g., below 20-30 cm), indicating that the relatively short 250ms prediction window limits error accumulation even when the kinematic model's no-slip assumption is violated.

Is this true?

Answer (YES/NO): YES